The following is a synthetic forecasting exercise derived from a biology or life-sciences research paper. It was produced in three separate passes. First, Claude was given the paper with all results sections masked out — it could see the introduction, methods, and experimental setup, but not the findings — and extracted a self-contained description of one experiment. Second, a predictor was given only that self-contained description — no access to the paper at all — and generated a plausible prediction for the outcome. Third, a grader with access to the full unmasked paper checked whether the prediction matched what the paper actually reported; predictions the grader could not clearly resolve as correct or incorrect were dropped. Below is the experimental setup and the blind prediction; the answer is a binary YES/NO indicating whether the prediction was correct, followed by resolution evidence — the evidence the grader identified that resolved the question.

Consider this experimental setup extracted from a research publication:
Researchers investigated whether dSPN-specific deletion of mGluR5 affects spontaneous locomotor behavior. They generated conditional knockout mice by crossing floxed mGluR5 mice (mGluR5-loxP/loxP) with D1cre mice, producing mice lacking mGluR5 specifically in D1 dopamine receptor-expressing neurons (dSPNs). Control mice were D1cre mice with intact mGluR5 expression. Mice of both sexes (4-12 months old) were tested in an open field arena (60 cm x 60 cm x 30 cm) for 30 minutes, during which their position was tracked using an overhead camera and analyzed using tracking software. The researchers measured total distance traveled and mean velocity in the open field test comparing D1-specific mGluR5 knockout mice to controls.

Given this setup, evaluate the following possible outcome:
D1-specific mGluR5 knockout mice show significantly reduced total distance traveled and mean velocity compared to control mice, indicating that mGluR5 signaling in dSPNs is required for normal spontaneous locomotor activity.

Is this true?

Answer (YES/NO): NO